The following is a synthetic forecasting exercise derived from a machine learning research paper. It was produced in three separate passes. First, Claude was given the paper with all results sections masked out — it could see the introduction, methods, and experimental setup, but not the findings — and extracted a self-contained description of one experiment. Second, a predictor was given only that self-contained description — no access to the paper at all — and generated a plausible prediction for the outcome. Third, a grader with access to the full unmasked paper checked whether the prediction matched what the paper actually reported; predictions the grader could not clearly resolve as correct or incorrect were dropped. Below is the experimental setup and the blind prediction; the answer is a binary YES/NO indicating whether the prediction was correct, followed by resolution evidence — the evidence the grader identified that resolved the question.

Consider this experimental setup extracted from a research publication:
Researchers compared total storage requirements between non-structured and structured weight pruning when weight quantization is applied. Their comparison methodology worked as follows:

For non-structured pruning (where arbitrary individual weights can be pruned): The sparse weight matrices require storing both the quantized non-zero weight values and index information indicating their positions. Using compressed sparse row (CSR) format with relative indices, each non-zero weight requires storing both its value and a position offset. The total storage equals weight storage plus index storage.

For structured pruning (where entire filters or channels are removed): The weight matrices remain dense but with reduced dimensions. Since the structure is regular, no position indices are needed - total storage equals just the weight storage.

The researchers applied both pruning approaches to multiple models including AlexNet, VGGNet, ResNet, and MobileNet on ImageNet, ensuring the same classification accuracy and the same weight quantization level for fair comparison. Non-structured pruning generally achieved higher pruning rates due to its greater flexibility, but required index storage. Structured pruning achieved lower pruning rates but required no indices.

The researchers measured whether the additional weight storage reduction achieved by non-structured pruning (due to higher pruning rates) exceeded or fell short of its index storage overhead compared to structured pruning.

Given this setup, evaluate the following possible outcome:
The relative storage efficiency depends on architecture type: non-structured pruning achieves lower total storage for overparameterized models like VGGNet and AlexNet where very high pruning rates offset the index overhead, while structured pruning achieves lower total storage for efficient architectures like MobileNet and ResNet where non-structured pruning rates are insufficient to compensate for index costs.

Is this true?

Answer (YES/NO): NO